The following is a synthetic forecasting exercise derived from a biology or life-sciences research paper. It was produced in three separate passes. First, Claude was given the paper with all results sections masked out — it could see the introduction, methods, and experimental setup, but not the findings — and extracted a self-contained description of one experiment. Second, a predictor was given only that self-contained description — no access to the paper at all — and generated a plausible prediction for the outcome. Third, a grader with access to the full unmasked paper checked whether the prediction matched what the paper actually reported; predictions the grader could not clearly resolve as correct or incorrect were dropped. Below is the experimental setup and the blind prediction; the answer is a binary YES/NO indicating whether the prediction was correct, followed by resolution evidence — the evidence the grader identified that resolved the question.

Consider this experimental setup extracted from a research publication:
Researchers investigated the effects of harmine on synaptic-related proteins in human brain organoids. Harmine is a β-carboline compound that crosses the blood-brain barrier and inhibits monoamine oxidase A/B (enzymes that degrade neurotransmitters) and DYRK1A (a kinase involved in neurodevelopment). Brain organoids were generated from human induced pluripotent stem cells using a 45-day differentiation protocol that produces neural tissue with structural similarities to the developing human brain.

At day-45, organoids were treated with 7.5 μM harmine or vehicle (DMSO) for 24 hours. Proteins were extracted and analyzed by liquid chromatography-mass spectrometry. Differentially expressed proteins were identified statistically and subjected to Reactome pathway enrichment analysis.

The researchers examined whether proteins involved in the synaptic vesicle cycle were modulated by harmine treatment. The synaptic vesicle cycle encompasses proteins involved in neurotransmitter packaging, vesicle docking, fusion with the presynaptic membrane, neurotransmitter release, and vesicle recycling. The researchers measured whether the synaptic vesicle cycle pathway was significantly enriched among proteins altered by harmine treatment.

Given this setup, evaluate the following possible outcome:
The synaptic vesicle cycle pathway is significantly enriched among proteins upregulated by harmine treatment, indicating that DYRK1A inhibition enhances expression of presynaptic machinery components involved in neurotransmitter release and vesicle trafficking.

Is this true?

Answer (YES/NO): YES